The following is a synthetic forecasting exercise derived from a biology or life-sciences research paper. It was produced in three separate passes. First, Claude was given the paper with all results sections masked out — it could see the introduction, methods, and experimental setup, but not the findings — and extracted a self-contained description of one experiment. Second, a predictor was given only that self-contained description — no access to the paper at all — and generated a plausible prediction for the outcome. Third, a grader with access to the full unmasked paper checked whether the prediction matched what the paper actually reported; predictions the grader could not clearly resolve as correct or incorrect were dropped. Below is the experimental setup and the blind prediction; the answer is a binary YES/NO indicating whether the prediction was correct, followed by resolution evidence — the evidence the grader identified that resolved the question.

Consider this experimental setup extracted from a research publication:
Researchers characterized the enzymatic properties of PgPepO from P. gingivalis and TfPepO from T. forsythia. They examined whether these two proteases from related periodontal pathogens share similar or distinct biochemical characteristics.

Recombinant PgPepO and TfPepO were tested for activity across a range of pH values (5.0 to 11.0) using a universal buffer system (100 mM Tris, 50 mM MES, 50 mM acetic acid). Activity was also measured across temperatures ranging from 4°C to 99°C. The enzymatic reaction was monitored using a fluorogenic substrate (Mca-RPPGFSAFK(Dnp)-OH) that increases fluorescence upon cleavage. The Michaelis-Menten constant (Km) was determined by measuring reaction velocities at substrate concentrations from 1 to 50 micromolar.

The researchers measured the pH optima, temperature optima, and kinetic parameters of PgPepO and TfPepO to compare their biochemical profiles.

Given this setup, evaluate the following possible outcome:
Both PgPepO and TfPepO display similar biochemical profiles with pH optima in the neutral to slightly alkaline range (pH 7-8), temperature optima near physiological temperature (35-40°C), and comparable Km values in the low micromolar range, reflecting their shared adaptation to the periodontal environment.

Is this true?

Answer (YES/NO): NO